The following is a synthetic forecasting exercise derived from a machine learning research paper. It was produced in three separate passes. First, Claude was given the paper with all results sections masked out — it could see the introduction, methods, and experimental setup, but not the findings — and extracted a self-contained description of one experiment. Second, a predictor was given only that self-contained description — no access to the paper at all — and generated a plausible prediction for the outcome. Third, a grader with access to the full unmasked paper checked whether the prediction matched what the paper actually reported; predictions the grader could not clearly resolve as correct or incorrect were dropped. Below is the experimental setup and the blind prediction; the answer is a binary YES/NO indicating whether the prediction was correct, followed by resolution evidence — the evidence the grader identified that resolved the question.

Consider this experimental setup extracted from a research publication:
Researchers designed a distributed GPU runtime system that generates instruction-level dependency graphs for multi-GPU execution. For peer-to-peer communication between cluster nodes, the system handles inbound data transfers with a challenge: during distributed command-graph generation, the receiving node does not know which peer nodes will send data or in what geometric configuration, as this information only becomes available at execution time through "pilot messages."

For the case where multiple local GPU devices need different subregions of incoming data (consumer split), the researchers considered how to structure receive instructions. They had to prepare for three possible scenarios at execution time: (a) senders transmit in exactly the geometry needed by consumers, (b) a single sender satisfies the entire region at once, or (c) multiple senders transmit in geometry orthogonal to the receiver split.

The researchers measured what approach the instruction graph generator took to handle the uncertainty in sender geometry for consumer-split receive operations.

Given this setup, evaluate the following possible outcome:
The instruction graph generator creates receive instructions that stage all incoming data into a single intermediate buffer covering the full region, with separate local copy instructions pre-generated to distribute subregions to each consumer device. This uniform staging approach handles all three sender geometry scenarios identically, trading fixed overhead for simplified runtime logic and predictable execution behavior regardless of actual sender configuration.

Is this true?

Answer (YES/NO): NO